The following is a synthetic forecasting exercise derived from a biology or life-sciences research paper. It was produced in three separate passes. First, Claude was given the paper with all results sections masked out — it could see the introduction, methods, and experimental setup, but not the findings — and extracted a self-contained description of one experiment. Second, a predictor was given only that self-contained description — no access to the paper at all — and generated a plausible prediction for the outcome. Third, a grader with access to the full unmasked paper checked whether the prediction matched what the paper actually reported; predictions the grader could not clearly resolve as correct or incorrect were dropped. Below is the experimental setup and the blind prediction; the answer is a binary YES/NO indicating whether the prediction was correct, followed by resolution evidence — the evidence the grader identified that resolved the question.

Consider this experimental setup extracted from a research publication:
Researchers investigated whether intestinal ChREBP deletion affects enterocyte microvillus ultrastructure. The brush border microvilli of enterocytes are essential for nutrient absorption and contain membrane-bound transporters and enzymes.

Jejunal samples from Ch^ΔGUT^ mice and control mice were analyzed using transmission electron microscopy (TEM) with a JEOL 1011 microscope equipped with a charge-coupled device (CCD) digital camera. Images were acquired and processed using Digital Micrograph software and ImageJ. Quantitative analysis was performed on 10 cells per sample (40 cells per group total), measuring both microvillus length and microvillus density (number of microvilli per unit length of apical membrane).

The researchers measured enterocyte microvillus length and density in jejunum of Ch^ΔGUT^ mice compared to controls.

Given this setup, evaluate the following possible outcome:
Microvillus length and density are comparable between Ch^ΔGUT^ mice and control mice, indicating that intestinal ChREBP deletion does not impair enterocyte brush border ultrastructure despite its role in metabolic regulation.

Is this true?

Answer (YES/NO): NO